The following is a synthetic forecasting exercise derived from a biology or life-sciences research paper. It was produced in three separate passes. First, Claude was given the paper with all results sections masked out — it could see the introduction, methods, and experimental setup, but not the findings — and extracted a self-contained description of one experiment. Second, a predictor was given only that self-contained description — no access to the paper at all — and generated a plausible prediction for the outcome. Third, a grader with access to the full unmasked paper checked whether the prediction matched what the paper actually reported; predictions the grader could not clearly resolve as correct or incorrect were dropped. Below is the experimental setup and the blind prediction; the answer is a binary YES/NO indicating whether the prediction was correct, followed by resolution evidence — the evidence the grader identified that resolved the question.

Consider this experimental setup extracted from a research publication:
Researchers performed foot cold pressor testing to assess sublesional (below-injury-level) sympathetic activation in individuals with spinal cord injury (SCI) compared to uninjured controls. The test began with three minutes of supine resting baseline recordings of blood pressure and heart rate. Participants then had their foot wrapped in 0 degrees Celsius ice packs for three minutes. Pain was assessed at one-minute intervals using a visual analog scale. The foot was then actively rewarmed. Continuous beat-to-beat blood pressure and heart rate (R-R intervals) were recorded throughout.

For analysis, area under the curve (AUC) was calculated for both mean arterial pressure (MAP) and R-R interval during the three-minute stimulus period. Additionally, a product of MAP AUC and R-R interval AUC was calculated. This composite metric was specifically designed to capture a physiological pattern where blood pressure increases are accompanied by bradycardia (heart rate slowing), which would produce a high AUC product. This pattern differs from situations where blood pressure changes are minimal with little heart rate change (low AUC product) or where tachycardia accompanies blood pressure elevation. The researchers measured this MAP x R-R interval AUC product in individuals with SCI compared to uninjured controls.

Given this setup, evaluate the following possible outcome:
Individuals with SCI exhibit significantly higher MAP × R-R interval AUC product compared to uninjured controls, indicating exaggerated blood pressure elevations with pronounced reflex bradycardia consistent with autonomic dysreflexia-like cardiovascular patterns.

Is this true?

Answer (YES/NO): NO